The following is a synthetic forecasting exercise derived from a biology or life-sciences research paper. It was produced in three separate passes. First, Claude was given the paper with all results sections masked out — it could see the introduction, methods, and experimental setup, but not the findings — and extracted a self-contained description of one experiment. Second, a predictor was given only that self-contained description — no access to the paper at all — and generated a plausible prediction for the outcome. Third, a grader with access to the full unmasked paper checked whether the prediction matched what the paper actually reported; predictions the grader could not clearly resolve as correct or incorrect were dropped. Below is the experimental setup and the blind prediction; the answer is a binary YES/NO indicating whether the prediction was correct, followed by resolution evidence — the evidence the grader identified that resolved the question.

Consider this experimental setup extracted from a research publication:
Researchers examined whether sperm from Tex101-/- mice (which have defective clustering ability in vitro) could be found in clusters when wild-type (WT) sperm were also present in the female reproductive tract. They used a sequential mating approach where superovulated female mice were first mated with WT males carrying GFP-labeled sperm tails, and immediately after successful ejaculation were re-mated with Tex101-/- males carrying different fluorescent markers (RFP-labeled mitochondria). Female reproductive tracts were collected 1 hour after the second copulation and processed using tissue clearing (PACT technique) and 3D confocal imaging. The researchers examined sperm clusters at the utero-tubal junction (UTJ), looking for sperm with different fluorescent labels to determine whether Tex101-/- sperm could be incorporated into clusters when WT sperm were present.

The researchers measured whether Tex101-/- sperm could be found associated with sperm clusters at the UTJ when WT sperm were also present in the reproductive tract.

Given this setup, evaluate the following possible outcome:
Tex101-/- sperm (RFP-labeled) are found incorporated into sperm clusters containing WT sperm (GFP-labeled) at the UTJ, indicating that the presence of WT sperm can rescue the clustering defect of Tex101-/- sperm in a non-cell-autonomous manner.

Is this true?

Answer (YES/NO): NO